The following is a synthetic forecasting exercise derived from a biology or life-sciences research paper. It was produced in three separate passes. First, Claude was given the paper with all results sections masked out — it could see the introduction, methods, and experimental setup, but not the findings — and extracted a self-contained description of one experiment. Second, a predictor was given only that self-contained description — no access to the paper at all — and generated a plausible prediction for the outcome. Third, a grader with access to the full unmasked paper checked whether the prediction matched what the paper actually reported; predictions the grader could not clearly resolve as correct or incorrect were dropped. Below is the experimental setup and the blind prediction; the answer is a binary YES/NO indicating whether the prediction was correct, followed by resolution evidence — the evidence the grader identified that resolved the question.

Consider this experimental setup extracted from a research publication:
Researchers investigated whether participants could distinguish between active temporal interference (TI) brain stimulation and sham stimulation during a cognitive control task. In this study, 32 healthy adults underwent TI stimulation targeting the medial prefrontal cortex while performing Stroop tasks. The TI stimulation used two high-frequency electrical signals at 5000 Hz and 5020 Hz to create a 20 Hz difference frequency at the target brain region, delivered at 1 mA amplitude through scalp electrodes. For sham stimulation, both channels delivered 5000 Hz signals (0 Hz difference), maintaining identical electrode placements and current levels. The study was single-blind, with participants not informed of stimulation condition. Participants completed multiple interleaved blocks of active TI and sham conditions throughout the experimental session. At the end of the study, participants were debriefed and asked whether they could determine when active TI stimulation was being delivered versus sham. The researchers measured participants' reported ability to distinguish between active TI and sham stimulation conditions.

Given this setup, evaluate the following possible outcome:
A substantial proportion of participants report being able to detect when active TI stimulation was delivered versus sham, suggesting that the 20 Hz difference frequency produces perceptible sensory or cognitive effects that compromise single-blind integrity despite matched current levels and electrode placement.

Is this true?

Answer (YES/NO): NO